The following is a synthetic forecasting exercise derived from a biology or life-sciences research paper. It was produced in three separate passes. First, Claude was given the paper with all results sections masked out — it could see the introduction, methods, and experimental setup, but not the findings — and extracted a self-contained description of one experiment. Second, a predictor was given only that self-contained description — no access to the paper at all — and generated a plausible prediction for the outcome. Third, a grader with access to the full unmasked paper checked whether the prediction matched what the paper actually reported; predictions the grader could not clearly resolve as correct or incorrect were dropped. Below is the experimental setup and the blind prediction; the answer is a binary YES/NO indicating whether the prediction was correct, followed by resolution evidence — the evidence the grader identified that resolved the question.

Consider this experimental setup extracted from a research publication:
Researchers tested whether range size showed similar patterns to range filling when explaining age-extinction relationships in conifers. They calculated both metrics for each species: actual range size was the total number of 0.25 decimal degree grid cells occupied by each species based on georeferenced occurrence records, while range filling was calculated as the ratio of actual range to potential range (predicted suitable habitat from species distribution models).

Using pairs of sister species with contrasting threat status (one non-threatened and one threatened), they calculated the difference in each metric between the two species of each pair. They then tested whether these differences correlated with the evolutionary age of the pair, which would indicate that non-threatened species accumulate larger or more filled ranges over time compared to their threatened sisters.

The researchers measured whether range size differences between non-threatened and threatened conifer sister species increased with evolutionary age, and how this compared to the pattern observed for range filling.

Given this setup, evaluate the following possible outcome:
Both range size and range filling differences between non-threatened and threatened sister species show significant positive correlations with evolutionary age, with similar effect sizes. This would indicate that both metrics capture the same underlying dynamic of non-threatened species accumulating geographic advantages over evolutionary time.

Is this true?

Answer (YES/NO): NO